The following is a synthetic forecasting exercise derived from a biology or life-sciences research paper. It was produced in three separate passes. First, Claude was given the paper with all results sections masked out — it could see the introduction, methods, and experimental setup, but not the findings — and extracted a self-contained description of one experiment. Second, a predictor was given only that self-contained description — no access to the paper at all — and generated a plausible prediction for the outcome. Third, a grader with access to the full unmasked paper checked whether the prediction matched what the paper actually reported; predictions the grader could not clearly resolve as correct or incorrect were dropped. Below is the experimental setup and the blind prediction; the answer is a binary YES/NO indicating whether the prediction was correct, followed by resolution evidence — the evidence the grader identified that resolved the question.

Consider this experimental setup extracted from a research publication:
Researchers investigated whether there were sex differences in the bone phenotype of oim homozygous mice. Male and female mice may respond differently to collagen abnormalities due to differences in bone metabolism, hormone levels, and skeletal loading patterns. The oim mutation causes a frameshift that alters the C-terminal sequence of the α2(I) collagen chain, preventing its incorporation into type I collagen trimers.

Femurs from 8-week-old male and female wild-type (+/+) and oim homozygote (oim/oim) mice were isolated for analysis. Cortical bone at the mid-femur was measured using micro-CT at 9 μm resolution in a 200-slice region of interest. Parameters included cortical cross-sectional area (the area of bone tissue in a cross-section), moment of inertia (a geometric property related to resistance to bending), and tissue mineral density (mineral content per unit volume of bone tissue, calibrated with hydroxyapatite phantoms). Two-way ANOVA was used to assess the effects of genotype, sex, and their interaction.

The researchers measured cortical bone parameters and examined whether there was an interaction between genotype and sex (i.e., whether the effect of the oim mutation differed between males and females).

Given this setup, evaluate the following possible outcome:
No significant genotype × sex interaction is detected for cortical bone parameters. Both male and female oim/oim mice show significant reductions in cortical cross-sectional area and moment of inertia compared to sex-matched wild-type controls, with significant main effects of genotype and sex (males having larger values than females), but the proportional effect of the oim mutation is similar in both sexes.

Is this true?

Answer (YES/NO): NO